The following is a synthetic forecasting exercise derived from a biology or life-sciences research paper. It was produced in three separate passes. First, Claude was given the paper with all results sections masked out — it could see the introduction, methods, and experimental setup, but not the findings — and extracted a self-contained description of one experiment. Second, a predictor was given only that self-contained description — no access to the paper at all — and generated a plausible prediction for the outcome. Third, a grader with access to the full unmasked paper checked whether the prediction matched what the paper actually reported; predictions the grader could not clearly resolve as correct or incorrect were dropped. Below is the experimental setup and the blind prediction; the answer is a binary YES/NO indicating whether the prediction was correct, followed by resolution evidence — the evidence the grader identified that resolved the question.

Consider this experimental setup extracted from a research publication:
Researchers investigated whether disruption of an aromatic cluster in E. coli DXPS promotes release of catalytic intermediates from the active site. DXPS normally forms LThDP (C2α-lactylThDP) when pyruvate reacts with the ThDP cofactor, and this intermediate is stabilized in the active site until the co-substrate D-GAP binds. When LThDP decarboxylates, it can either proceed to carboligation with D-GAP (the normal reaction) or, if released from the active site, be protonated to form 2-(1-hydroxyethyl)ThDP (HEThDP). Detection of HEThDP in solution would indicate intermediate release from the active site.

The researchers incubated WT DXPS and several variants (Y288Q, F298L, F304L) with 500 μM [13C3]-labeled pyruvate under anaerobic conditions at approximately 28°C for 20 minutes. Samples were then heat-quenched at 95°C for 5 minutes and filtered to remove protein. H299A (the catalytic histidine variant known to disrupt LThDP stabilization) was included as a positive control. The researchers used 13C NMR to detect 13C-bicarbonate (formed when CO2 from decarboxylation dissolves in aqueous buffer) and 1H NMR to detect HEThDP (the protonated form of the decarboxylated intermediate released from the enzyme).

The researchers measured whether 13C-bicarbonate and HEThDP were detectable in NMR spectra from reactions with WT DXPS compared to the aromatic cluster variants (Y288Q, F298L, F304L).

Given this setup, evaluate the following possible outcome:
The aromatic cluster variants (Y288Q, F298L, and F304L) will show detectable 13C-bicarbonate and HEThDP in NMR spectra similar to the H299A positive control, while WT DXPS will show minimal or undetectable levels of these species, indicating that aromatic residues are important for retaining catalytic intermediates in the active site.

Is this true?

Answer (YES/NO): YES